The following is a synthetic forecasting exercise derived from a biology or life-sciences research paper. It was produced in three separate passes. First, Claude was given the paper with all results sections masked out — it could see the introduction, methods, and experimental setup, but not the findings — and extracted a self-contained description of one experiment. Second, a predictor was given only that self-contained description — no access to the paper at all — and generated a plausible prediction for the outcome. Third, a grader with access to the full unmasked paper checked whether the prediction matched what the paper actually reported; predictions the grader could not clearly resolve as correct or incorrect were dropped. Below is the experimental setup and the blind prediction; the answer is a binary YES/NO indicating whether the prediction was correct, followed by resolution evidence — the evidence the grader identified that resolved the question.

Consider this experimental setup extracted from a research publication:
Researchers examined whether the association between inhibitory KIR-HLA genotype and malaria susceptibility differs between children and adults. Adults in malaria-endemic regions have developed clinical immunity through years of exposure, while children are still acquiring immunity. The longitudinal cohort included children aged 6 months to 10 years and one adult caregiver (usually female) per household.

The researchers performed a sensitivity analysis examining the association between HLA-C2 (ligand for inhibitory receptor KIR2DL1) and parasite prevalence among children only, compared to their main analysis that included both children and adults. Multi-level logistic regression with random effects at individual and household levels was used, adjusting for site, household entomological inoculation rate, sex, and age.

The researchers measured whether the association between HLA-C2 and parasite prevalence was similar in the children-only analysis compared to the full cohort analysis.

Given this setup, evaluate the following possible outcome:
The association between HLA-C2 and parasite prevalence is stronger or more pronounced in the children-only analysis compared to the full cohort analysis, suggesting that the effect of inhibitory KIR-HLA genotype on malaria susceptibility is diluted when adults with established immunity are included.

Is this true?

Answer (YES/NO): NO